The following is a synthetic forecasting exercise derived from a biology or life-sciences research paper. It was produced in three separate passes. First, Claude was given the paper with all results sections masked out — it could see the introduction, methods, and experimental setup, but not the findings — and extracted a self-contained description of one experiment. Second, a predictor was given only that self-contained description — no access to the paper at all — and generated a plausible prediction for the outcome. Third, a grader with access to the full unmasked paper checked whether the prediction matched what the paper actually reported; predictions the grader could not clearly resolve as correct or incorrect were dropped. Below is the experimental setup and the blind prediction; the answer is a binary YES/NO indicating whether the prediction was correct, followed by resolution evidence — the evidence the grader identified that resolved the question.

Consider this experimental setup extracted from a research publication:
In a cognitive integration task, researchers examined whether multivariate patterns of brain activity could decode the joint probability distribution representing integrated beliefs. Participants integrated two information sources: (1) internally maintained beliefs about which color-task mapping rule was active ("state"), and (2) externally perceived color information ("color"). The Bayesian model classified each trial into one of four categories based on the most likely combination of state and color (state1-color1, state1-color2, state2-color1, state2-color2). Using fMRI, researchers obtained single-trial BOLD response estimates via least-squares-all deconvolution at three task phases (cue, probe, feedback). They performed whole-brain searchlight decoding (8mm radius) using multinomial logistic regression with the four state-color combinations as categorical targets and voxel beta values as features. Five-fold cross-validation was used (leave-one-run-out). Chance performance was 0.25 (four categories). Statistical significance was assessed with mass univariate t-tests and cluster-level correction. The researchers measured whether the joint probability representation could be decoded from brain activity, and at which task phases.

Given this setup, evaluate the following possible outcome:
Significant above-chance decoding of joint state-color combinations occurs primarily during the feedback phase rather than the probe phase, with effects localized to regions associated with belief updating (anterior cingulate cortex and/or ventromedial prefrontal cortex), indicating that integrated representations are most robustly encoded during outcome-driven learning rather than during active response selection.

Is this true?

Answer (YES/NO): NO